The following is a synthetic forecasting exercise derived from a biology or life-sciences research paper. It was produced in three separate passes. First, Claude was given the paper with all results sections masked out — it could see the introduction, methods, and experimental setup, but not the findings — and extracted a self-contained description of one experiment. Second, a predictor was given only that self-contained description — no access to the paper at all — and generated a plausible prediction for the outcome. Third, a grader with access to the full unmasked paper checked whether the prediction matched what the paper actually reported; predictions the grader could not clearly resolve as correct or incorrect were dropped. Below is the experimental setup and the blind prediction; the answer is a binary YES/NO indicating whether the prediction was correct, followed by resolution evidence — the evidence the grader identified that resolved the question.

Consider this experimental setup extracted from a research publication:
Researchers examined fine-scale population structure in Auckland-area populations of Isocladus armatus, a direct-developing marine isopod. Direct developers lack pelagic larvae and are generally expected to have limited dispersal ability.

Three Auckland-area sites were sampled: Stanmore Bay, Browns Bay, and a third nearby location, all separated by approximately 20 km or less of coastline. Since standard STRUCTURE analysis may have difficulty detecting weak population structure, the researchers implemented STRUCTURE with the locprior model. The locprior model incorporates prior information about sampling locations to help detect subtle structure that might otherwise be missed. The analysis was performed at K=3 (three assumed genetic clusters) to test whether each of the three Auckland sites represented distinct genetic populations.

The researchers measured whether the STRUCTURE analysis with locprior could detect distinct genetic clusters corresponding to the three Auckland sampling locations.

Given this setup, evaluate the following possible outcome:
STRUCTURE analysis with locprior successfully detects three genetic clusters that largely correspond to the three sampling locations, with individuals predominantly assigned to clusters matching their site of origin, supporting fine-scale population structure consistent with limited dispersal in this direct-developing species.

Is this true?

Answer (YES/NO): NO